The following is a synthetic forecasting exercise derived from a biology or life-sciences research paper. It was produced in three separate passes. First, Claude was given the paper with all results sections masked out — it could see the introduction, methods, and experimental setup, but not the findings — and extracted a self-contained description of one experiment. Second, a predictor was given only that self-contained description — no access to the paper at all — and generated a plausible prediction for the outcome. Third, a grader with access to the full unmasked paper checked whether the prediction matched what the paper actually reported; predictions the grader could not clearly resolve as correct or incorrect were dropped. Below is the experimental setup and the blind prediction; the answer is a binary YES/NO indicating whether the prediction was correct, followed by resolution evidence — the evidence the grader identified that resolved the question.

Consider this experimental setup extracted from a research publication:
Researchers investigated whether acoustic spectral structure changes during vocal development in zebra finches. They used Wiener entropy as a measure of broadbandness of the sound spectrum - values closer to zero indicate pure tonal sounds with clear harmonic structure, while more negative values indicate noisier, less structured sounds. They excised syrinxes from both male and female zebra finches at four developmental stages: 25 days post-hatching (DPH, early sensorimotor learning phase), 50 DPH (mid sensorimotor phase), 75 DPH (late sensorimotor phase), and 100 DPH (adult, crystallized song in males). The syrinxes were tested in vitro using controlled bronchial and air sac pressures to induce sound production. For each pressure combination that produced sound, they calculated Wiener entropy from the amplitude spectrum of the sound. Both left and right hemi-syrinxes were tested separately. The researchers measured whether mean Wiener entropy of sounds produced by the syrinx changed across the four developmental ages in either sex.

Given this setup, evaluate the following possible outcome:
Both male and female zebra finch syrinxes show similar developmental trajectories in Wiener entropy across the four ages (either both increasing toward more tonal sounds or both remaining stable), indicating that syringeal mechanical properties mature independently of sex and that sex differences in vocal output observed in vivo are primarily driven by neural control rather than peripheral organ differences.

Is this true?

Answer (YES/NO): YES